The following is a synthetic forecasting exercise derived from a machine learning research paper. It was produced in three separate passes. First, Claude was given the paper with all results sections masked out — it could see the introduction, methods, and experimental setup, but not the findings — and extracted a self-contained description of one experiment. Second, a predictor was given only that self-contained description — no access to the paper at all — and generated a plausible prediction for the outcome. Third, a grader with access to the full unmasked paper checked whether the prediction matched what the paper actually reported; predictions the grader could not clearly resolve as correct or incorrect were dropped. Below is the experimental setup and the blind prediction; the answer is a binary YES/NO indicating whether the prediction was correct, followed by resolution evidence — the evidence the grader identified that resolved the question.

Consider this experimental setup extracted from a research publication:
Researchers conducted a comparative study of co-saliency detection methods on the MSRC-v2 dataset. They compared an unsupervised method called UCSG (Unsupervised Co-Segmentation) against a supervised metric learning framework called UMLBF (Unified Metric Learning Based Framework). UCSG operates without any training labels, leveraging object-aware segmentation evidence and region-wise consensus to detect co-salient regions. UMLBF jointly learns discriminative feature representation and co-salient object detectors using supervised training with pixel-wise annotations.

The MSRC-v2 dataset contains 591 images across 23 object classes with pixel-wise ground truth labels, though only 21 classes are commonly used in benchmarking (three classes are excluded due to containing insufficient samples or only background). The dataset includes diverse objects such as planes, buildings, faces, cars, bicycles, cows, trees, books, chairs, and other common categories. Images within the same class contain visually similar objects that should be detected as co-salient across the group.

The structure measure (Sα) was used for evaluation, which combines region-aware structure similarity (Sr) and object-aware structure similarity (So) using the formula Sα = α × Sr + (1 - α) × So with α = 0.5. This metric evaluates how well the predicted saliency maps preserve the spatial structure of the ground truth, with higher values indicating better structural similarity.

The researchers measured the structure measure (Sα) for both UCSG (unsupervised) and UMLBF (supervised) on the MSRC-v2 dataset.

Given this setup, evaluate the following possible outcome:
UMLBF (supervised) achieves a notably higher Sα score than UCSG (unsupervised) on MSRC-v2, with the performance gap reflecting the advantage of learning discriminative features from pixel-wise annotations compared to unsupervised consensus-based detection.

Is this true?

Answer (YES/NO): NO